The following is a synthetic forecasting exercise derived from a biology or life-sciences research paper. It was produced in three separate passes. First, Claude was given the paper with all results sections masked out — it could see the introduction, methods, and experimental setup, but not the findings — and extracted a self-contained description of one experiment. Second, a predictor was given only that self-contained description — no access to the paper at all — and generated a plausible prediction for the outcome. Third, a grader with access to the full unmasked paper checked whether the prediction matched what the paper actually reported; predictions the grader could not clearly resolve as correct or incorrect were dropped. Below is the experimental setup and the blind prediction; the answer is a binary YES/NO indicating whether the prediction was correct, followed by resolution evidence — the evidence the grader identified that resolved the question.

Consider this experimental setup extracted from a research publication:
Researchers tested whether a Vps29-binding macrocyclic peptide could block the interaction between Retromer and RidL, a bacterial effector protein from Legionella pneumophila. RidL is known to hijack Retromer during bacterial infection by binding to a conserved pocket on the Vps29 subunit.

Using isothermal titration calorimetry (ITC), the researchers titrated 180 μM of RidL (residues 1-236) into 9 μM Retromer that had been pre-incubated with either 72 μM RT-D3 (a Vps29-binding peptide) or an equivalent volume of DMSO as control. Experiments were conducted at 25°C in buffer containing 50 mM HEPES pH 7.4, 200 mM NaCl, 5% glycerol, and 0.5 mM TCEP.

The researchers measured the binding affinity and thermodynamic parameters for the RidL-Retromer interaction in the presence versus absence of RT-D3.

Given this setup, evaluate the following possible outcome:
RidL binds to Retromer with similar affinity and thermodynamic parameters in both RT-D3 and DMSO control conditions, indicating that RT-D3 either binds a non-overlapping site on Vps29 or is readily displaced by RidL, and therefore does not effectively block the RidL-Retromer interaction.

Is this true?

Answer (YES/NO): NO